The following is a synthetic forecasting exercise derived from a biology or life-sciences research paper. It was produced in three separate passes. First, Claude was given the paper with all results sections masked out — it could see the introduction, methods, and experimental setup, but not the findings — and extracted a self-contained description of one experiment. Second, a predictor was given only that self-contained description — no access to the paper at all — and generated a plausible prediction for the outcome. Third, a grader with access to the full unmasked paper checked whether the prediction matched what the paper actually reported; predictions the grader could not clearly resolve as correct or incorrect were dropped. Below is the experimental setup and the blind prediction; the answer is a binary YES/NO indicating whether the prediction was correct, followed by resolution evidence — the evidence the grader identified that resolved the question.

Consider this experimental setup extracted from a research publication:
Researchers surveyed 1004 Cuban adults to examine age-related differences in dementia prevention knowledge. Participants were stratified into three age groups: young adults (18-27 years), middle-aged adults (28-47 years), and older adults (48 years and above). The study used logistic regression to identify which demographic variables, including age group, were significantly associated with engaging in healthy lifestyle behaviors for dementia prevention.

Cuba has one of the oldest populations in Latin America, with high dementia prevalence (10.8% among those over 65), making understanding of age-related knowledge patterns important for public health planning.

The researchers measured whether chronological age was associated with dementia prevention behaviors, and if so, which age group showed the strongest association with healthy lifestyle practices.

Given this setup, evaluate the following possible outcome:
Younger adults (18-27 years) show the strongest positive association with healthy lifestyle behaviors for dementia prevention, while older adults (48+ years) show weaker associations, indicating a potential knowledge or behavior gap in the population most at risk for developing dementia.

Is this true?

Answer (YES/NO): NO